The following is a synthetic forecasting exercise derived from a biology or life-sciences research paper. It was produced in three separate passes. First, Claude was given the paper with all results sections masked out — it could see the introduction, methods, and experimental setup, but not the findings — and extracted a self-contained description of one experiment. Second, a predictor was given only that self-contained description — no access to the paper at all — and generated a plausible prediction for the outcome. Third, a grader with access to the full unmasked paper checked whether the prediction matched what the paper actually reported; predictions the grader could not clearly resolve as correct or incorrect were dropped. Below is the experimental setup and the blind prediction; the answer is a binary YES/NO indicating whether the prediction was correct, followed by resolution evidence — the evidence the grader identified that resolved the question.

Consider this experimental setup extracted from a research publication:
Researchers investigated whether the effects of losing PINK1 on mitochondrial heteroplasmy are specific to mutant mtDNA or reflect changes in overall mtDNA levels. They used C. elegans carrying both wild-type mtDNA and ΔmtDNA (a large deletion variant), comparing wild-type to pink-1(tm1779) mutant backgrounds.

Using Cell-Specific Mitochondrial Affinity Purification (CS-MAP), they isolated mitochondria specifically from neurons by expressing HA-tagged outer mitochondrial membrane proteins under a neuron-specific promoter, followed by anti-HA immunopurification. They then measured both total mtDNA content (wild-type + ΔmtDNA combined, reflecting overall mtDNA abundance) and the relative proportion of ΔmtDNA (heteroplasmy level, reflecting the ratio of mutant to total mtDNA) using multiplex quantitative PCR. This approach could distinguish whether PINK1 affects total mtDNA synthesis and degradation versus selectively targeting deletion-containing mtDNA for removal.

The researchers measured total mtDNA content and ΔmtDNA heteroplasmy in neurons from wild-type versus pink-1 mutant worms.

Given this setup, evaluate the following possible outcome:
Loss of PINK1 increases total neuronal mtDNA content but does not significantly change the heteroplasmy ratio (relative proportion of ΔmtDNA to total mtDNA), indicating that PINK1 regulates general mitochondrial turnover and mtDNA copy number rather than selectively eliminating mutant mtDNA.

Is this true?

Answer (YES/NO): NO